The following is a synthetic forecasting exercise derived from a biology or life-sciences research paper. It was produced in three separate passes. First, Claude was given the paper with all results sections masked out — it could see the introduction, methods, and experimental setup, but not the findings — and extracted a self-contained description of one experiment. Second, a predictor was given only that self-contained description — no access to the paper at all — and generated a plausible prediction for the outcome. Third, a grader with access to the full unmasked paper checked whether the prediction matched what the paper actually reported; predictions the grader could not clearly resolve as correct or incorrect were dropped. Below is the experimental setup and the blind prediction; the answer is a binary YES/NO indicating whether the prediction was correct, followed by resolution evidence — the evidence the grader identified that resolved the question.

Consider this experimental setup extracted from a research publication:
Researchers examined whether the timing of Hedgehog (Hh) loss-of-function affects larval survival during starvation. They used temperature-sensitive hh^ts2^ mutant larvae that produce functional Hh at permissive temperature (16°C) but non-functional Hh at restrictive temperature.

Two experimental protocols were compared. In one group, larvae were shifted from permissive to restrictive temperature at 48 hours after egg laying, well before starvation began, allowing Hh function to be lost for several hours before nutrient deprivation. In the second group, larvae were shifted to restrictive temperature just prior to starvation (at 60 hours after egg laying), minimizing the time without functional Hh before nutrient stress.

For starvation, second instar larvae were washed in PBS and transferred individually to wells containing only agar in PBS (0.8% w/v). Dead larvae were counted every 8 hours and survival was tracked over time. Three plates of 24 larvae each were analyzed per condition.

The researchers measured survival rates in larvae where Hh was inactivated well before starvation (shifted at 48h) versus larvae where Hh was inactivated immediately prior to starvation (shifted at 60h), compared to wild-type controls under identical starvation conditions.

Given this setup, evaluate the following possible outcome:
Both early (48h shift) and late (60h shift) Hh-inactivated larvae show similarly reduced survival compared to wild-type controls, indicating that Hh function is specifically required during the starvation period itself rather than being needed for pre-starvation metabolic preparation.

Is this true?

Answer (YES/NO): NO